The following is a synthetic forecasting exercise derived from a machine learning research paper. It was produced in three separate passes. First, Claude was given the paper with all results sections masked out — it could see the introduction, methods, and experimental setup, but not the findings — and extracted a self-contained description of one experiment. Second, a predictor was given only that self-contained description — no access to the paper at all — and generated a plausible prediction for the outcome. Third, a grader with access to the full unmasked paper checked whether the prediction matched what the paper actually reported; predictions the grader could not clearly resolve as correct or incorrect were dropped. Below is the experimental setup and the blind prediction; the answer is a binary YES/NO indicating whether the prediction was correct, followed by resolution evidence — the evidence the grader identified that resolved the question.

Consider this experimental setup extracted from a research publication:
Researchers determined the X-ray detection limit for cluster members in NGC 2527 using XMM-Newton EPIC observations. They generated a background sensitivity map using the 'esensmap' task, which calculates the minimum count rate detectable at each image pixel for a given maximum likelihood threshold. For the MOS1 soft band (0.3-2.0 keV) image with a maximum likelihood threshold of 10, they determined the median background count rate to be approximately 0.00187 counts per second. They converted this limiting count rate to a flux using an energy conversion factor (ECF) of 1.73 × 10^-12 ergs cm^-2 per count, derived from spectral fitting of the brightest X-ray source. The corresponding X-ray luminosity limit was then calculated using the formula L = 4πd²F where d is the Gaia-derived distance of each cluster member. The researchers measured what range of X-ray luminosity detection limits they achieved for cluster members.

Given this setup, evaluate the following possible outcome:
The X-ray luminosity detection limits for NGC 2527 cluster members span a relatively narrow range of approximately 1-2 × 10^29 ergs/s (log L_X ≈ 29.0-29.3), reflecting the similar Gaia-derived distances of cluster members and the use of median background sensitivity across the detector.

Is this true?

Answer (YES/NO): YES